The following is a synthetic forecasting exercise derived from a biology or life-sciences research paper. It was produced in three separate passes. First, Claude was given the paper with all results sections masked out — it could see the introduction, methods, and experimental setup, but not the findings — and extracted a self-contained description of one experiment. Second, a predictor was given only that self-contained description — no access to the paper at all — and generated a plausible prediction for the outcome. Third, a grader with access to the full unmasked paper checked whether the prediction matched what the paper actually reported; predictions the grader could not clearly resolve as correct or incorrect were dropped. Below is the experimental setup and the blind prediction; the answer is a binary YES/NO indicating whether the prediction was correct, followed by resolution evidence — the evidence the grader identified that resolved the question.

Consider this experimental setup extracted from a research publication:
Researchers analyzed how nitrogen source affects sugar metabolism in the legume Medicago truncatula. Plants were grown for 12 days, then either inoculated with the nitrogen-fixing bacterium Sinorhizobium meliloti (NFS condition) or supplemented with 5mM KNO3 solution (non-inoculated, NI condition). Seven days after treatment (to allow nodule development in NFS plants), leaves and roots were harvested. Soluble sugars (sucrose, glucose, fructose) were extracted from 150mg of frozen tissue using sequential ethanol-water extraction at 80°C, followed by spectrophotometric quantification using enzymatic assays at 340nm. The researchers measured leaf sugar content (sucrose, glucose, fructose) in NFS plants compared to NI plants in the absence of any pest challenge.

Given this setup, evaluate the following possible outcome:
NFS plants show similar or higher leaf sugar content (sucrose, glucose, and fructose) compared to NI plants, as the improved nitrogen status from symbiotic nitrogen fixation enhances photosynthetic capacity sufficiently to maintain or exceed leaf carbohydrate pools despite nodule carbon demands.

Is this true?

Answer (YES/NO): YES